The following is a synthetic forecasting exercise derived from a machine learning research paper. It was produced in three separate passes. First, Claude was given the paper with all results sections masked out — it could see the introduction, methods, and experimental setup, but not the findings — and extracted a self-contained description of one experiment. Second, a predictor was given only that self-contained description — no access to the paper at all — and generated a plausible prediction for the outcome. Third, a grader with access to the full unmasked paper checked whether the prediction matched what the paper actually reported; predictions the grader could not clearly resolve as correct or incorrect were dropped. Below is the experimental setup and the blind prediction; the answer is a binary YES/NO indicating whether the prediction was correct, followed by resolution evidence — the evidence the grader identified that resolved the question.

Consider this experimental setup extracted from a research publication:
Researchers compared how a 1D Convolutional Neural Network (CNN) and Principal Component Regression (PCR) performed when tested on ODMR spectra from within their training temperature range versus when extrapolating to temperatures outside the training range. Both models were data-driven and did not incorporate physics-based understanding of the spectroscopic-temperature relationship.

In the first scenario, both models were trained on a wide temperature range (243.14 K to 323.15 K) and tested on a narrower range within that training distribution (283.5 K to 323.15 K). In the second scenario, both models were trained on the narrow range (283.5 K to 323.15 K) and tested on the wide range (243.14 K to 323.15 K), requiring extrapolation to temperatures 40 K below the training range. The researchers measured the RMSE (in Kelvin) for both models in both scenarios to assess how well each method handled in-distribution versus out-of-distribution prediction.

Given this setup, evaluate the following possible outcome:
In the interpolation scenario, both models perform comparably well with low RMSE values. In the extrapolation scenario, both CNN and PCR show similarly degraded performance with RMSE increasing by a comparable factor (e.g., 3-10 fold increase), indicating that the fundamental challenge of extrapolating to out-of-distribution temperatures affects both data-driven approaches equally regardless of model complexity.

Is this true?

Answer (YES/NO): NO